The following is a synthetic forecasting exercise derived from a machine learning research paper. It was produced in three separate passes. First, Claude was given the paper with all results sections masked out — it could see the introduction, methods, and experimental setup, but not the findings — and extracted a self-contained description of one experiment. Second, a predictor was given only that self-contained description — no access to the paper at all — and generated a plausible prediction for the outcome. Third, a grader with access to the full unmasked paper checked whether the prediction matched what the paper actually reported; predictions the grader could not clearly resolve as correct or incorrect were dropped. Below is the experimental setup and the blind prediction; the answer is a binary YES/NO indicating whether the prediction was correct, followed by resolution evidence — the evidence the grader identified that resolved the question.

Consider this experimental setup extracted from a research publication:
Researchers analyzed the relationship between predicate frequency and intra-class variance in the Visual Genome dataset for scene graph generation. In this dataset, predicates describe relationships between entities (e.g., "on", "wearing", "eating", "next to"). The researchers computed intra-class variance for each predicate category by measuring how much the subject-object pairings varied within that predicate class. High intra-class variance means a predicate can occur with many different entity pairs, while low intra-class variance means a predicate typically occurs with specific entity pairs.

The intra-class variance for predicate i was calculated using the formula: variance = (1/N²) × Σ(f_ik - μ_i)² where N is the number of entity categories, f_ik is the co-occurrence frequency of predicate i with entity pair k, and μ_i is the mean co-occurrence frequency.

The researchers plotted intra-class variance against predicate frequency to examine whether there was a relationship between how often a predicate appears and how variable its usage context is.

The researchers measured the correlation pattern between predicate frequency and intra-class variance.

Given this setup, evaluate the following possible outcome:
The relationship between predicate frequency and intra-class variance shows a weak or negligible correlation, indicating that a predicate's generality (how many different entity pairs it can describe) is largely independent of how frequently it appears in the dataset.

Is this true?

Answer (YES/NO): NO